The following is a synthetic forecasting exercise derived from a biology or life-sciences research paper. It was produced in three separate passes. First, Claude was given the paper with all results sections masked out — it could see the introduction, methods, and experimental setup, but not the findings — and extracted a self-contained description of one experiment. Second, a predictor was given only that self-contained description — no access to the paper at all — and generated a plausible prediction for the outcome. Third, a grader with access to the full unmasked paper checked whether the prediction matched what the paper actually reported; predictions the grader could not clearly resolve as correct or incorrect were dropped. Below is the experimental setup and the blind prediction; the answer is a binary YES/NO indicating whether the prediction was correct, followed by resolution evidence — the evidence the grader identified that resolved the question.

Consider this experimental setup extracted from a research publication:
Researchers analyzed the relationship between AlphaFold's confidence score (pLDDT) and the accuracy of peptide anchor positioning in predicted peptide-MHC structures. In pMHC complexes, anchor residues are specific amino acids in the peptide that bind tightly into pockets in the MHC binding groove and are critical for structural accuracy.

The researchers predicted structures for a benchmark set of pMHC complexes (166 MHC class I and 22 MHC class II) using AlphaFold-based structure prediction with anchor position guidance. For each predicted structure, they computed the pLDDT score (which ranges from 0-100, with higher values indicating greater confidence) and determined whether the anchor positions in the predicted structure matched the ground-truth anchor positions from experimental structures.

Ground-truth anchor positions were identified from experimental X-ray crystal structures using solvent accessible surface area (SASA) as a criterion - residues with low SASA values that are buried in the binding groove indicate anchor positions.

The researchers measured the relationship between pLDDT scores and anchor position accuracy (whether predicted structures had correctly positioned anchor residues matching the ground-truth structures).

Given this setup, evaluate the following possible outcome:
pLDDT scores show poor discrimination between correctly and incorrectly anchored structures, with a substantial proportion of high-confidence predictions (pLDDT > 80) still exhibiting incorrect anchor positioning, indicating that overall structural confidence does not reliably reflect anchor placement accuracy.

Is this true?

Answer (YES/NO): NO